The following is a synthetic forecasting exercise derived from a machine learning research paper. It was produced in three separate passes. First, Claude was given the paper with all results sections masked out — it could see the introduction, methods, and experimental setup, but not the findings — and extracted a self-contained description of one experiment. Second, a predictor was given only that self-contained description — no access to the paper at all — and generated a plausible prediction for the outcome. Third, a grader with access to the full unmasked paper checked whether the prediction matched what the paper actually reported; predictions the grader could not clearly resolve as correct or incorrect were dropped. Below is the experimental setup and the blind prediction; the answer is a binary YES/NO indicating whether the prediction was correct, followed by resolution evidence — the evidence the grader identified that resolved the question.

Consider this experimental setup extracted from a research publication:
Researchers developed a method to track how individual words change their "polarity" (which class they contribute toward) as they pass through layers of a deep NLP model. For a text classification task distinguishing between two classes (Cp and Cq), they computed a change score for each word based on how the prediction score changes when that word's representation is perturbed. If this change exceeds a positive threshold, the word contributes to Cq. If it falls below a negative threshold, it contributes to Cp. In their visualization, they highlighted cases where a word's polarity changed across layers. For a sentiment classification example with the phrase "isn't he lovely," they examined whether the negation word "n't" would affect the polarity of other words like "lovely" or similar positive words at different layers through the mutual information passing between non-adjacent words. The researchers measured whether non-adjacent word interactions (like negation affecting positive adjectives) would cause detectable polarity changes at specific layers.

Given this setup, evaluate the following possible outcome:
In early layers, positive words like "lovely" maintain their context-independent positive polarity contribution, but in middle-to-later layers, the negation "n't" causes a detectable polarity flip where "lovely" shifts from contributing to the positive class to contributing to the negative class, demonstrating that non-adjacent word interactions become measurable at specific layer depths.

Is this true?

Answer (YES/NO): YES